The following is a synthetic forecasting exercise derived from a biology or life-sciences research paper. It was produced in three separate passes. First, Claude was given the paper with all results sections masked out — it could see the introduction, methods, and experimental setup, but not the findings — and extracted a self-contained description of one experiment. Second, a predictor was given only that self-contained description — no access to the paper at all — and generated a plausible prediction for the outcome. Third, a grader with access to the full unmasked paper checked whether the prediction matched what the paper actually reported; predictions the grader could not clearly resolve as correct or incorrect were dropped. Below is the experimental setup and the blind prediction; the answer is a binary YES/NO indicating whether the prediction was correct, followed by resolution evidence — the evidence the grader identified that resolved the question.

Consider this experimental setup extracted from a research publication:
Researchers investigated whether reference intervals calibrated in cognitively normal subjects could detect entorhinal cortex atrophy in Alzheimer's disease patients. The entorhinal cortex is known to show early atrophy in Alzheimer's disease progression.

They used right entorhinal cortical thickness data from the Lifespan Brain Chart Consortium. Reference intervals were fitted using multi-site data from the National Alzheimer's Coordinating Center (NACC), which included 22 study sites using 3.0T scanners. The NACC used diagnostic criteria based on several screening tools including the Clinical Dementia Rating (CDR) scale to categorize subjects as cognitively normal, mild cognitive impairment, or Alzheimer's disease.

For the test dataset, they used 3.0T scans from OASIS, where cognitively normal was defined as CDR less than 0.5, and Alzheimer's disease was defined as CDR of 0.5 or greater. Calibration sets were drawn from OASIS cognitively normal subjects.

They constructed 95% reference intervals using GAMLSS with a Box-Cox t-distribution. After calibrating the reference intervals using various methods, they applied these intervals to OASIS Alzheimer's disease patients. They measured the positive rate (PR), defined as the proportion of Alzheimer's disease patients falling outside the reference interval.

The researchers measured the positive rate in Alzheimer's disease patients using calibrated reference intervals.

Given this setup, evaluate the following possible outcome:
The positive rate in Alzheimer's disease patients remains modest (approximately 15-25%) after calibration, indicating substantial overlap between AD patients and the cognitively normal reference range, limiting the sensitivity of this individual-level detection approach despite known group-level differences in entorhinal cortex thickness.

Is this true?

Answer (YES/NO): YES